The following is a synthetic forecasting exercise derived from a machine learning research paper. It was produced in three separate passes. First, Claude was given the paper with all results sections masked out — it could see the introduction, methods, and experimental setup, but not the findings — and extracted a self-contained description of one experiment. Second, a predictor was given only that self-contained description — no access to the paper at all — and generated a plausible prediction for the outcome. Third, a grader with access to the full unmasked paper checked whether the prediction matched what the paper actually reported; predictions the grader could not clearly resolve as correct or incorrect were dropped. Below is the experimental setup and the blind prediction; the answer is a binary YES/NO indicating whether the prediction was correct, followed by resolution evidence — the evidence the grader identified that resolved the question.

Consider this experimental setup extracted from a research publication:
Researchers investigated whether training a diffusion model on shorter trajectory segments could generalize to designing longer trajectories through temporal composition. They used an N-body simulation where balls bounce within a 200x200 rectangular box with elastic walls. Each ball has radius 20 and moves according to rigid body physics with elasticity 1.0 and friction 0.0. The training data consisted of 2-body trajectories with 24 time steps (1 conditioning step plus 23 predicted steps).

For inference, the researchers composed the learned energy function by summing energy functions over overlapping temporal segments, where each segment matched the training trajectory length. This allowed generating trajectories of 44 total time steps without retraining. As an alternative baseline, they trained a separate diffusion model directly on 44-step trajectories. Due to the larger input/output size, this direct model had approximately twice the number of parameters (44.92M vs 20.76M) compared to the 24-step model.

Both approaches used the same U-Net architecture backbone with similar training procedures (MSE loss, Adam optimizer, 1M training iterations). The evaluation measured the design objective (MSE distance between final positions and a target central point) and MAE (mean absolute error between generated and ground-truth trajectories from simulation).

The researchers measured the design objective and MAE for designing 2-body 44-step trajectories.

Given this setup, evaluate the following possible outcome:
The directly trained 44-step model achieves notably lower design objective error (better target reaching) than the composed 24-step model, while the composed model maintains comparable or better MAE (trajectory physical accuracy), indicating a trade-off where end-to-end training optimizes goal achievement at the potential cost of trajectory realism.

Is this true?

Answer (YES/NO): NO